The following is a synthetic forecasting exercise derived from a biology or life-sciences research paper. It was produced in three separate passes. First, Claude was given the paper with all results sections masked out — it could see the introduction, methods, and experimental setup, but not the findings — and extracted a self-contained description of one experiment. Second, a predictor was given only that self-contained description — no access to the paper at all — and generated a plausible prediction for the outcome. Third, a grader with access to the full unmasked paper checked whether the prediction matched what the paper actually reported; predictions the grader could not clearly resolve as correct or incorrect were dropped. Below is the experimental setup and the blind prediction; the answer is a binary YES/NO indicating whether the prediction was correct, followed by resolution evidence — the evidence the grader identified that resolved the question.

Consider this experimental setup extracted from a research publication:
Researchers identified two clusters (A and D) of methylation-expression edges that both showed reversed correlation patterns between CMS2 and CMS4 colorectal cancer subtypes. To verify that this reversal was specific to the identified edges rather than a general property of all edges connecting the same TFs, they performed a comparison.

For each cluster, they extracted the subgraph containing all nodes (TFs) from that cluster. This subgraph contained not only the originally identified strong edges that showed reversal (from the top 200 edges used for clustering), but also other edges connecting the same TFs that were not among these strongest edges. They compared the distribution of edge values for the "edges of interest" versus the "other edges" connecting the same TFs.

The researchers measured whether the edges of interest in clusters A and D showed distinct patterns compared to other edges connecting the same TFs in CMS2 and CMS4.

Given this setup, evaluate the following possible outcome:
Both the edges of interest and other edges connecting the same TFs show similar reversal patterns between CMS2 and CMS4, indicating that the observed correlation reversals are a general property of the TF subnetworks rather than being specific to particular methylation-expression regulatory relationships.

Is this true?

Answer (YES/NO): NO